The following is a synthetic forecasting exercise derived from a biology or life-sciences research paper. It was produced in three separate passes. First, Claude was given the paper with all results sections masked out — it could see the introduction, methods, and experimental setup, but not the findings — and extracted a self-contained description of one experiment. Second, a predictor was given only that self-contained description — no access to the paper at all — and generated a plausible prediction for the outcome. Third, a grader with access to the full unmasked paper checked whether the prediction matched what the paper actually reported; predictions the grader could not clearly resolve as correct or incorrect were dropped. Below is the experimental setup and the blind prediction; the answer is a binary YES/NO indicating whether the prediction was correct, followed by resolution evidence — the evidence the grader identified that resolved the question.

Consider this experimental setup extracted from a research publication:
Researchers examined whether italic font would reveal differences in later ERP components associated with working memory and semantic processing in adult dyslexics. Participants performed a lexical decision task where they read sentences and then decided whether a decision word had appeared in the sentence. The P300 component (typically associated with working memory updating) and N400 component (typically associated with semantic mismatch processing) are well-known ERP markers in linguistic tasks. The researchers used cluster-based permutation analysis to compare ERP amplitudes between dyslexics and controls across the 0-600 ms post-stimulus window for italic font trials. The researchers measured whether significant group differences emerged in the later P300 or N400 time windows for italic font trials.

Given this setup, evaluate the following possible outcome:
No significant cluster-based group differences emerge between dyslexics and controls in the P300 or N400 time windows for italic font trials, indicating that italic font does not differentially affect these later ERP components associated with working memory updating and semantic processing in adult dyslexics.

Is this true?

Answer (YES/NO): YES